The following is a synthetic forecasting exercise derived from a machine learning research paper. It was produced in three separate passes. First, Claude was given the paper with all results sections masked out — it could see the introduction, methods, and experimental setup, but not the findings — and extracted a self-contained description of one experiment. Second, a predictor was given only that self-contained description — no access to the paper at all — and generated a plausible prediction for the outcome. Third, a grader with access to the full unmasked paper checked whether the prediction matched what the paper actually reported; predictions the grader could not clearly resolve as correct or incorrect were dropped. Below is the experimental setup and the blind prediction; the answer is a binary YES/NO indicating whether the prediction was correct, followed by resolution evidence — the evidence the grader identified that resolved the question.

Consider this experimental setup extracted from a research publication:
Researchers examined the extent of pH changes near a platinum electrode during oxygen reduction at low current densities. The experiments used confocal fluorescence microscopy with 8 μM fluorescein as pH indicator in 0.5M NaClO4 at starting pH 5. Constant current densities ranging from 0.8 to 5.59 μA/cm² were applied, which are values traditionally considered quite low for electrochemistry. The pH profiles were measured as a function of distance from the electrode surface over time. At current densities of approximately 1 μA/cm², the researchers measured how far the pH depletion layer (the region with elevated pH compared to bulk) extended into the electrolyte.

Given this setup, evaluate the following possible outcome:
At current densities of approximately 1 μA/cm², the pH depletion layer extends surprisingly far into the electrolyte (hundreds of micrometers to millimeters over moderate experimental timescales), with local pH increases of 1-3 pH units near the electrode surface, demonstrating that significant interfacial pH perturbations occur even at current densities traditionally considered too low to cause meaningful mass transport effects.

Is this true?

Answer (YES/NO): NO